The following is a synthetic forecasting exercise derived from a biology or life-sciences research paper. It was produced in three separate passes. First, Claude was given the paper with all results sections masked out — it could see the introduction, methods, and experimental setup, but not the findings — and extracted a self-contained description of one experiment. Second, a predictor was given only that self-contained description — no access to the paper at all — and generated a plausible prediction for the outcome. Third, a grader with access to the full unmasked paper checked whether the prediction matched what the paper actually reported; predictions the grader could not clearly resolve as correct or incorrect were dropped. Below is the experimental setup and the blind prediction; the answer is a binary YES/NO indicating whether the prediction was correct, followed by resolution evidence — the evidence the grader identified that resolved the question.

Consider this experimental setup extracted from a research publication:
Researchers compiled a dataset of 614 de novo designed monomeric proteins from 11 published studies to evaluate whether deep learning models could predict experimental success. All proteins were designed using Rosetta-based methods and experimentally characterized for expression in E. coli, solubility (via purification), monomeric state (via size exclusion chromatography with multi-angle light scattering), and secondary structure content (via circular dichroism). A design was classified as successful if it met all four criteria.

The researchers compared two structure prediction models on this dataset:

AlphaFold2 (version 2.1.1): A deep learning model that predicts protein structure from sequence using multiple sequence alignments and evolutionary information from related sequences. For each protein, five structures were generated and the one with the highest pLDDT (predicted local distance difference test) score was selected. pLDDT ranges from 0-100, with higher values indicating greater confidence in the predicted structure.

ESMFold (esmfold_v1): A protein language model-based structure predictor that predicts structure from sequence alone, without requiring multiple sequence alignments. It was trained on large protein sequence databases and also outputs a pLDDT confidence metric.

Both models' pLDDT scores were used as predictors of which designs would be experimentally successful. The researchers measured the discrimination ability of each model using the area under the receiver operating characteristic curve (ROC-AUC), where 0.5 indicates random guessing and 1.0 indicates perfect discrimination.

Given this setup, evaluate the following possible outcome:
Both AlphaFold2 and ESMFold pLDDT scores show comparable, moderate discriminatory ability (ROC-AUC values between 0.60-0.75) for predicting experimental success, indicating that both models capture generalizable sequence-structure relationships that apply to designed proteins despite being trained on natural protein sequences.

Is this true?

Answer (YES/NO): YES